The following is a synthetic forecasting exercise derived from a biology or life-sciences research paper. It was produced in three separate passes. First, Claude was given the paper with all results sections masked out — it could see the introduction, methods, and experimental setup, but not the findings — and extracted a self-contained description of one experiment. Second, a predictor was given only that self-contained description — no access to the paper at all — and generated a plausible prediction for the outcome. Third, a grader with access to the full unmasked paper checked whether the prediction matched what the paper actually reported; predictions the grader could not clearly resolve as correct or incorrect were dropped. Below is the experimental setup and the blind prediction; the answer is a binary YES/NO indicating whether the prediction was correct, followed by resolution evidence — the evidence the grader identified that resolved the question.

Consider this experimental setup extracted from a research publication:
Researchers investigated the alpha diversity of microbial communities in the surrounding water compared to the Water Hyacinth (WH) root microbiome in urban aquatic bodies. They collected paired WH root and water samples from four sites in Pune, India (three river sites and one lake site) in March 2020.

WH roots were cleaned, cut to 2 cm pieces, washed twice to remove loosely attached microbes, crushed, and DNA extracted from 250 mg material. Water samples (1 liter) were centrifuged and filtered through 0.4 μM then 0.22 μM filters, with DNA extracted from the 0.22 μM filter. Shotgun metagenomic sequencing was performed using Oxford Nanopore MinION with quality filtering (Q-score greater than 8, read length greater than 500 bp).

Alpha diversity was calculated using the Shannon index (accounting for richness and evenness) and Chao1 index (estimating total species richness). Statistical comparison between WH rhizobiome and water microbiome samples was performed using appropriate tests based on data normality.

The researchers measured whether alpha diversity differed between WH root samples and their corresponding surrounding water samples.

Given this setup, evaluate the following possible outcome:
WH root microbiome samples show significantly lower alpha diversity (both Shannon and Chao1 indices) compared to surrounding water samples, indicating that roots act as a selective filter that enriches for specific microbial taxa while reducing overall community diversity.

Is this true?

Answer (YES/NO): NO